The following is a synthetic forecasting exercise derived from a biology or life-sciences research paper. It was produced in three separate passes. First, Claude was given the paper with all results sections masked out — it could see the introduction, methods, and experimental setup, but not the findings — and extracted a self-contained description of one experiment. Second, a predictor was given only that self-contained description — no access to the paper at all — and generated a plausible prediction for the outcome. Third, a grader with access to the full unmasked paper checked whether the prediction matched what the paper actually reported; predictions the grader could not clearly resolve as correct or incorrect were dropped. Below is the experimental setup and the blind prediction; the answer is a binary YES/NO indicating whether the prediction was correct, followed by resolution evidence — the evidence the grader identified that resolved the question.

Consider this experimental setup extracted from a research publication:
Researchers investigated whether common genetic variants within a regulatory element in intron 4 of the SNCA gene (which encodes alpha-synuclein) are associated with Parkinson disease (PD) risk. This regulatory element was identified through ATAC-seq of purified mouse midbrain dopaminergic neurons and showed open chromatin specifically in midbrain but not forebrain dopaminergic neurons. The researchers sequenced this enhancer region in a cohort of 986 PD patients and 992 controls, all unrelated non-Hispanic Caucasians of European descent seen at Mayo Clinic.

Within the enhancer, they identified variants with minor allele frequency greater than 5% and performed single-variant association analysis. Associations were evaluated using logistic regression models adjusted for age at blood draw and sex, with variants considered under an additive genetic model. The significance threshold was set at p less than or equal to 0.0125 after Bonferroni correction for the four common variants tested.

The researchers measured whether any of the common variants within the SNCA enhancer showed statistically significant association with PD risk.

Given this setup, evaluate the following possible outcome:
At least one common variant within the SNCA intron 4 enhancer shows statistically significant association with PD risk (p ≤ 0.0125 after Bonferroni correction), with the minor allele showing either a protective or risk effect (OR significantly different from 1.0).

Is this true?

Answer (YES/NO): YES